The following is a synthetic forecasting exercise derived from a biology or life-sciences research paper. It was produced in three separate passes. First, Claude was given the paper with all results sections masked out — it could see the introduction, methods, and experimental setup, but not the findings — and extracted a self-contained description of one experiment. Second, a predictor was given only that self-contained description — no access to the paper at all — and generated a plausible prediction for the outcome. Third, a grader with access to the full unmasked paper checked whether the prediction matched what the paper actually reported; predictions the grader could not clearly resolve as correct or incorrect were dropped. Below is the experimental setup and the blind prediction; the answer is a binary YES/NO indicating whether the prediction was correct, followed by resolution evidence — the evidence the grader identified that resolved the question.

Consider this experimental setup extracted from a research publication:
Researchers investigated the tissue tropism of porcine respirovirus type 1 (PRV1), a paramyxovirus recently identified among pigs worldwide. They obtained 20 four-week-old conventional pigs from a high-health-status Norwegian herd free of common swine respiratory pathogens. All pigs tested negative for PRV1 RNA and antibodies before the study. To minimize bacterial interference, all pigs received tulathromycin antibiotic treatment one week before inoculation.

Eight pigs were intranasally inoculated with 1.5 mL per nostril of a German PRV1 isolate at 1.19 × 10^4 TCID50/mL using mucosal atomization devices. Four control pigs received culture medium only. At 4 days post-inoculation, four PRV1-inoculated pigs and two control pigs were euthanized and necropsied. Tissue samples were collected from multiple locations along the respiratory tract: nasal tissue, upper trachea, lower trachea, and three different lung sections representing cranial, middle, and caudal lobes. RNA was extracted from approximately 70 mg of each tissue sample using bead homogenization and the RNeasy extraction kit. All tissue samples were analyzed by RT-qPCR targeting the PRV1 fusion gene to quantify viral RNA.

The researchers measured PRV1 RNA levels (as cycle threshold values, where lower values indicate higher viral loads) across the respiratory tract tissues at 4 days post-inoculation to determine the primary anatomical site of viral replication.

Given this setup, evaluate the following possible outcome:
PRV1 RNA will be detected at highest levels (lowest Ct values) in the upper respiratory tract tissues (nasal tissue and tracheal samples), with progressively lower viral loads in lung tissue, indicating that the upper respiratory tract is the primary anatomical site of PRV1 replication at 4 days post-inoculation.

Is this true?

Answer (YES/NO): YES